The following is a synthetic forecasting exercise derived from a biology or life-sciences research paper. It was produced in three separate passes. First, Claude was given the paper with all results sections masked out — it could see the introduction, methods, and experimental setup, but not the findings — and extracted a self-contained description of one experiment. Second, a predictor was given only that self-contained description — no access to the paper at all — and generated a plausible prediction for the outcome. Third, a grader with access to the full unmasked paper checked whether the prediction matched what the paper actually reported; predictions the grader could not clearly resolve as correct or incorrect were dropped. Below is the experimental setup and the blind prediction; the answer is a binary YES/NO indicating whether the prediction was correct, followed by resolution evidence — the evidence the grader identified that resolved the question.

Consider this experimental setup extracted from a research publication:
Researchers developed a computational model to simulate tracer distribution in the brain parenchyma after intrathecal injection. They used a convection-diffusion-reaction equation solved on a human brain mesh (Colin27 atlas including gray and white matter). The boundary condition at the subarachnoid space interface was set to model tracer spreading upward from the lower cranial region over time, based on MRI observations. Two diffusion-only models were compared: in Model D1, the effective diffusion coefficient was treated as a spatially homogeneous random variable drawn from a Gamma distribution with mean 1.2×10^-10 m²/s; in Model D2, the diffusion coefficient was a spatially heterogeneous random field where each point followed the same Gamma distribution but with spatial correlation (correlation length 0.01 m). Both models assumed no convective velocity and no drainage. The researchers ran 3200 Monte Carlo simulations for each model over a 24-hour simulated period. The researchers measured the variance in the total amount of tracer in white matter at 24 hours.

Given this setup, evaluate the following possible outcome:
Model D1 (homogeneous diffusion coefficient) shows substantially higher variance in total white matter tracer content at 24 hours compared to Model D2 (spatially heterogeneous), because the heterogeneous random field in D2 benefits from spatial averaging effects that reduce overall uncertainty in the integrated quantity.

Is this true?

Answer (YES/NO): YES